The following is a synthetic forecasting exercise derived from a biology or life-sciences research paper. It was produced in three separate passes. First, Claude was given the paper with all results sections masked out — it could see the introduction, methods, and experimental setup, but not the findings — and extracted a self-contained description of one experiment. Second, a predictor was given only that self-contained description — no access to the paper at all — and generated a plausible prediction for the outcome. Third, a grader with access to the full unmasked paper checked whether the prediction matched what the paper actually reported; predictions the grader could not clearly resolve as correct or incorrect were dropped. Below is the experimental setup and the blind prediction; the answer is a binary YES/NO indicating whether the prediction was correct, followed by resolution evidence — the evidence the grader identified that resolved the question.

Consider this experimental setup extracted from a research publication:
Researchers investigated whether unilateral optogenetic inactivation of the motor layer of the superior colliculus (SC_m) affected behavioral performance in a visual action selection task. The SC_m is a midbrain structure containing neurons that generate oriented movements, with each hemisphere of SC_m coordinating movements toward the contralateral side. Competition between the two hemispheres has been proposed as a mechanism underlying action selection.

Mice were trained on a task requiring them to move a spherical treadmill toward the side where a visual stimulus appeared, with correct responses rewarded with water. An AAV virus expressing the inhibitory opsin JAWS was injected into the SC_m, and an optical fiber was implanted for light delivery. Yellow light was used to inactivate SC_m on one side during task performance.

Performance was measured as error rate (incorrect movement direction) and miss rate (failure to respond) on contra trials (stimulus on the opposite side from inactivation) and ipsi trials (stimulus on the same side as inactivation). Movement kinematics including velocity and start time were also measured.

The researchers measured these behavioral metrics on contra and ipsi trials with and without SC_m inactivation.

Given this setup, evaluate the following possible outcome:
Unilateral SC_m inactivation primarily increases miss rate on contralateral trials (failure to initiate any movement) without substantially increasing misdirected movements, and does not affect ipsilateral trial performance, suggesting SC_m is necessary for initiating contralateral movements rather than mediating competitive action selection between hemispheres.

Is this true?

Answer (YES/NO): NO